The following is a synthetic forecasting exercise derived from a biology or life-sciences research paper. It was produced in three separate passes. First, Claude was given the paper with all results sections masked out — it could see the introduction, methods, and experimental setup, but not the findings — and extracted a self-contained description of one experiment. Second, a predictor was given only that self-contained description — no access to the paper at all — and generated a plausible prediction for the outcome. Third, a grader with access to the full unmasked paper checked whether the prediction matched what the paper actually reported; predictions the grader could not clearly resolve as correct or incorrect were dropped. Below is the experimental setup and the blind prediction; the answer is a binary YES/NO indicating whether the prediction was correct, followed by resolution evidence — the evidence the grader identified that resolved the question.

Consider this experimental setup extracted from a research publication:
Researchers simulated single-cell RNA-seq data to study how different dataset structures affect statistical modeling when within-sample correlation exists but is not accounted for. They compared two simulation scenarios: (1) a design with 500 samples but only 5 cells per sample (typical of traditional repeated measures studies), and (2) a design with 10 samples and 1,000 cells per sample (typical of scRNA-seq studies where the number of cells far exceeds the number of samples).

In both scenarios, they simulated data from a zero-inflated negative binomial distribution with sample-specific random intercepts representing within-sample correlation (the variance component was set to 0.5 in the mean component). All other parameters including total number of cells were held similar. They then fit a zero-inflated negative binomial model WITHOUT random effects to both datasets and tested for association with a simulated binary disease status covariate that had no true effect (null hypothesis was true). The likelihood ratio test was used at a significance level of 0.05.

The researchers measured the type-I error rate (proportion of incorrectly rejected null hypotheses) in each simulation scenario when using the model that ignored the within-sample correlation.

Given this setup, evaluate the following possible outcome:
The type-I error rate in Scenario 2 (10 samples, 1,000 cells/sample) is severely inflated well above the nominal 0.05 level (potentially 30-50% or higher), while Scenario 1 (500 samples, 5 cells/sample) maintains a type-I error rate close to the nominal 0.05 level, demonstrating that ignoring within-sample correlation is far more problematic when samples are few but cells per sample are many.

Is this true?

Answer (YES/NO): NO